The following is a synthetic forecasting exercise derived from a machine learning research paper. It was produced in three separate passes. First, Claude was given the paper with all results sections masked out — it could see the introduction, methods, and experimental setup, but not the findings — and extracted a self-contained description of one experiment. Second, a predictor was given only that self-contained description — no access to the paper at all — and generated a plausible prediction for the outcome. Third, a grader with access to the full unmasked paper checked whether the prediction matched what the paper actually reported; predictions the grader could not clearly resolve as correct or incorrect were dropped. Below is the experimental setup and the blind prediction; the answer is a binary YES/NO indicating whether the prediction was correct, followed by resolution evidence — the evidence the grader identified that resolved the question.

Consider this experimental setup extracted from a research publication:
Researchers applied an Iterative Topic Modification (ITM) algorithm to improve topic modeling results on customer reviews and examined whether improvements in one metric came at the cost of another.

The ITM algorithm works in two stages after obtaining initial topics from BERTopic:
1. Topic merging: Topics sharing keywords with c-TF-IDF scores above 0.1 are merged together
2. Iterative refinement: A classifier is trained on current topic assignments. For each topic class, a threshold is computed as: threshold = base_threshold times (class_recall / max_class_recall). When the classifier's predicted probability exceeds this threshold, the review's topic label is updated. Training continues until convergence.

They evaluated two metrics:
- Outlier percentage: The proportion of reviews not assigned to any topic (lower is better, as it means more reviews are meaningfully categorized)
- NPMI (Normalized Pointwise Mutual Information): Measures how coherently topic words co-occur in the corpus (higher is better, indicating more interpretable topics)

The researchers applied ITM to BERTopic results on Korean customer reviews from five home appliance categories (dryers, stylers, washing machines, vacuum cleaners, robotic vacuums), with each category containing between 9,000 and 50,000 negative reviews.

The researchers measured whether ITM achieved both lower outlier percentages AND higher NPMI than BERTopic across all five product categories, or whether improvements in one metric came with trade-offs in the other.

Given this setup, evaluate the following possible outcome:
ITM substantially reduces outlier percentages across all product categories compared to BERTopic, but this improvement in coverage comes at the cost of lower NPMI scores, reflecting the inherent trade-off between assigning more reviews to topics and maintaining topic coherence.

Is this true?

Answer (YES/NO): NO